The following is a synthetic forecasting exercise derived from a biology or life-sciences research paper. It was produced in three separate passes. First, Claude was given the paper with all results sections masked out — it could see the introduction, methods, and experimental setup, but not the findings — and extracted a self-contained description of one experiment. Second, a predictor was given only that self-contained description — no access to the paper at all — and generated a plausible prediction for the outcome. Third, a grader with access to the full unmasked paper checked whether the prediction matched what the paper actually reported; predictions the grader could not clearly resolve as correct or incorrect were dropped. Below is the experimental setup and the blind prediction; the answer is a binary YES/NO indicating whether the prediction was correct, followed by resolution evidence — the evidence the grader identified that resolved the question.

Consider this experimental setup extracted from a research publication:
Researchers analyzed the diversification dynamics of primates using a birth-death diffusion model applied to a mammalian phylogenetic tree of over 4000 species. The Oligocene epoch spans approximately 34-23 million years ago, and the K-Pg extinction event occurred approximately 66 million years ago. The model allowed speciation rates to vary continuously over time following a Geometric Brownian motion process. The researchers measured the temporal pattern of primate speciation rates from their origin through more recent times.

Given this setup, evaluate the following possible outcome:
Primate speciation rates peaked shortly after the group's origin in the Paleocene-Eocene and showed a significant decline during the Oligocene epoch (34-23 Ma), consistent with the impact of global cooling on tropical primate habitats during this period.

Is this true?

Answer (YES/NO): NO